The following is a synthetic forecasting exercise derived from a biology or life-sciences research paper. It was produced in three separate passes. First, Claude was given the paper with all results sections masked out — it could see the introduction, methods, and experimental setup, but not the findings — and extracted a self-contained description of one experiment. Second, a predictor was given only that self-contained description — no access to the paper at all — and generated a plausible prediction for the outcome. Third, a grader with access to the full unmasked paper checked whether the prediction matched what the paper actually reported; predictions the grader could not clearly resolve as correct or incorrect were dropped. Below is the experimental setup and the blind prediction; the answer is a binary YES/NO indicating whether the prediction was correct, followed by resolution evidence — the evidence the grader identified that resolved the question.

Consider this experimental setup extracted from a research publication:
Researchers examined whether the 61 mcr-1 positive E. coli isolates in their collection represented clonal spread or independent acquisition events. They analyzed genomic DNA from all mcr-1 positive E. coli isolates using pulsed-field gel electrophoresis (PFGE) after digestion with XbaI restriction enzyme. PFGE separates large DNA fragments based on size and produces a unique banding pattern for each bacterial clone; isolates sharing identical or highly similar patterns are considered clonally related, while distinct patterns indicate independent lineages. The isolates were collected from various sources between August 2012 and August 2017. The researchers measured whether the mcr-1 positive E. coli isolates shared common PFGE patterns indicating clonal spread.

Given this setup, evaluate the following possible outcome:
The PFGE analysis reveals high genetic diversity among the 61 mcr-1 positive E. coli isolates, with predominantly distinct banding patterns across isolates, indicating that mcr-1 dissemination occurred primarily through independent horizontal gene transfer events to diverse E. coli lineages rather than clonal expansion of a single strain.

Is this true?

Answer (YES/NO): YES